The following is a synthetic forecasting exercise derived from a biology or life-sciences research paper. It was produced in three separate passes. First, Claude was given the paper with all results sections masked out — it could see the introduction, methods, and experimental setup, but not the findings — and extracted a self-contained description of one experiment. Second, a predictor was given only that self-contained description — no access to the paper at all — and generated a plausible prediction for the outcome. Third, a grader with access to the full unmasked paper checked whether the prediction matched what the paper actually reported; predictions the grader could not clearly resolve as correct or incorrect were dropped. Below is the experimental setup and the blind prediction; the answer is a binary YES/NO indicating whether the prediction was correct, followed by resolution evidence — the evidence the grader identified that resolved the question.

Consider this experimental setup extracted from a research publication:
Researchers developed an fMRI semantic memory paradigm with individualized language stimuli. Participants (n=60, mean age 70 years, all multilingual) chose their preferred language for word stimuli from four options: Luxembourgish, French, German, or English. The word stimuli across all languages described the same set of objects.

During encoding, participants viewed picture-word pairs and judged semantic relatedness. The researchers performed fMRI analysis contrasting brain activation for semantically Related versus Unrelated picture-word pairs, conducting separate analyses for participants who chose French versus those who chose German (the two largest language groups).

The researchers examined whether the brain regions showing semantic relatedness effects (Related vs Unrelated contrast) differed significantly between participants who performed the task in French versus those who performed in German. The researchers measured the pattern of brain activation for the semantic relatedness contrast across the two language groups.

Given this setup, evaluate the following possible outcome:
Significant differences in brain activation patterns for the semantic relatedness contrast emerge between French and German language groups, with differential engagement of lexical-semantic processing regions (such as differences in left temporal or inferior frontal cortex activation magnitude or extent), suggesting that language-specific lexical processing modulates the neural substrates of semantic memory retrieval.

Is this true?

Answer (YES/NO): NO